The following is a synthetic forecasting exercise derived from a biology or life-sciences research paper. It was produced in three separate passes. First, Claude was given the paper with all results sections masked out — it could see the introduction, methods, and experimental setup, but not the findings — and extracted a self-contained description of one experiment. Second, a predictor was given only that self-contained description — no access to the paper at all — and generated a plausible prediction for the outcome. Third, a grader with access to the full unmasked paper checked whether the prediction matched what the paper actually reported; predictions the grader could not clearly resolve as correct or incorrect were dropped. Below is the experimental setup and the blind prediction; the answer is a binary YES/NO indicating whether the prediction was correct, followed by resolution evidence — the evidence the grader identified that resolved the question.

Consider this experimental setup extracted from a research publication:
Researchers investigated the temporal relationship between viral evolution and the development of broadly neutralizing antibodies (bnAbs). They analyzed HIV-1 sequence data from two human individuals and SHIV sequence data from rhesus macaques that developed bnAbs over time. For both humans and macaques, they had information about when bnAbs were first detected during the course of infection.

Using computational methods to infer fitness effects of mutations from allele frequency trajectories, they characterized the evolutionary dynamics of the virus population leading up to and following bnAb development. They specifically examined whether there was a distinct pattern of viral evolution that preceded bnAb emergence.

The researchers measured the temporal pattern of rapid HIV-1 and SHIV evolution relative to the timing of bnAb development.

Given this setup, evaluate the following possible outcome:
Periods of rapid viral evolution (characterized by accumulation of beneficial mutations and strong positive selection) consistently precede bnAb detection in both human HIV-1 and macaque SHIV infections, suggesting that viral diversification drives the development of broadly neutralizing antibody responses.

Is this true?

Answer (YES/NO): YES